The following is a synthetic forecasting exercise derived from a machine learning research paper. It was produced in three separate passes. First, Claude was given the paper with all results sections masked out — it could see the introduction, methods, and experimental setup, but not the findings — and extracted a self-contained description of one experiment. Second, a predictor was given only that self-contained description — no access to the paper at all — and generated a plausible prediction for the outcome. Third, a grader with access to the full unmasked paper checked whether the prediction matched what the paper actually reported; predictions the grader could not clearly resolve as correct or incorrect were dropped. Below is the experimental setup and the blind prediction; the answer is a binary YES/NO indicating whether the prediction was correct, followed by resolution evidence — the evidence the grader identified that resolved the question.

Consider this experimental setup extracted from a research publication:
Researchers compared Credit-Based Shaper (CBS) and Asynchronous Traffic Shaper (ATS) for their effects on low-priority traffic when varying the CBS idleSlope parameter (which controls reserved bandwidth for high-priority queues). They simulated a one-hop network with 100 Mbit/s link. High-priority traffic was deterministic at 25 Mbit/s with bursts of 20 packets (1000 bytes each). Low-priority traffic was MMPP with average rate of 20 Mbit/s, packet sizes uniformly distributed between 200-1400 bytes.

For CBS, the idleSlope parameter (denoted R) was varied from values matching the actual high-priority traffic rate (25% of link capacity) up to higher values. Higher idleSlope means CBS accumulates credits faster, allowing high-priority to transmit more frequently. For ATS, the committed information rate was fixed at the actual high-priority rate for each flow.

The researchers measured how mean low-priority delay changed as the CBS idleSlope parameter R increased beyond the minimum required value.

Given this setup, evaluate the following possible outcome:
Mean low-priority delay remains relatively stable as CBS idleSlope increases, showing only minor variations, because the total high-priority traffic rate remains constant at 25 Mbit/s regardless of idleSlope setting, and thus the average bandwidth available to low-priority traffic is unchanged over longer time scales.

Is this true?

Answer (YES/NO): NO